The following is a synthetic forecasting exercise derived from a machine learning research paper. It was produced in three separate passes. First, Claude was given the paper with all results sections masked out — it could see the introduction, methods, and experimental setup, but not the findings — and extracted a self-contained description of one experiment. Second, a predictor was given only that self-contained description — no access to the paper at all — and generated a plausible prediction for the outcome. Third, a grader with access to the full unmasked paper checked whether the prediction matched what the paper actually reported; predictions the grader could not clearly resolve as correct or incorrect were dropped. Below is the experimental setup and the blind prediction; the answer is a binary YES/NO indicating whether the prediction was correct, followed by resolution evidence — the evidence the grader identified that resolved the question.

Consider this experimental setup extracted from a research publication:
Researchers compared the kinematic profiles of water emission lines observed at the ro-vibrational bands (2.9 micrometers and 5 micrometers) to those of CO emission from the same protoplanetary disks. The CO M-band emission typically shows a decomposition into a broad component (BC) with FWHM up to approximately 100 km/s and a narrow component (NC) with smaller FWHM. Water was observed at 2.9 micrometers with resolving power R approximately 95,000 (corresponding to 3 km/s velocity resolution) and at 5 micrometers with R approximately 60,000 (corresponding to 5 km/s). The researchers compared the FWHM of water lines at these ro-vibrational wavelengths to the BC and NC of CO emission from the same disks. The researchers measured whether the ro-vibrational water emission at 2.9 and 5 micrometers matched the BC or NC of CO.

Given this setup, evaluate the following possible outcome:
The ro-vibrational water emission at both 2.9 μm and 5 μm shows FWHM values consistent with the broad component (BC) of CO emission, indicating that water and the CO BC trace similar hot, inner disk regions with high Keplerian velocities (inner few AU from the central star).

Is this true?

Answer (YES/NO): NO